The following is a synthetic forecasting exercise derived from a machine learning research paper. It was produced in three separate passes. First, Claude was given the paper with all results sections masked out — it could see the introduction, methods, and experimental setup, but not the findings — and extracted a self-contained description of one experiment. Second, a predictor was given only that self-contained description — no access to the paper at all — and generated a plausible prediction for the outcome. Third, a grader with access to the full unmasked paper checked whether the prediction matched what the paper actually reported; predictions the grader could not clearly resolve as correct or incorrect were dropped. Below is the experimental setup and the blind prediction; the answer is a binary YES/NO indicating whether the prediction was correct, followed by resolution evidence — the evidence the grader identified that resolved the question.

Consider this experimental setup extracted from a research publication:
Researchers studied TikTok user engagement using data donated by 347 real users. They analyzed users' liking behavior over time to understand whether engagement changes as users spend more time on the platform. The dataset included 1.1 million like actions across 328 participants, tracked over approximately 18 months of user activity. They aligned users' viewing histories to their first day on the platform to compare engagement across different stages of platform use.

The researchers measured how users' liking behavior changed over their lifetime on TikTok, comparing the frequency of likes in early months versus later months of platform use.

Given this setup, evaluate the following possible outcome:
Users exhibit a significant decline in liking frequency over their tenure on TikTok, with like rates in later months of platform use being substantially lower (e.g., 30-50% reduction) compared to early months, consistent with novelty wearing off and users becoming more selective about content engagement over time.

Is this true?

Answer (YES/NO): NO